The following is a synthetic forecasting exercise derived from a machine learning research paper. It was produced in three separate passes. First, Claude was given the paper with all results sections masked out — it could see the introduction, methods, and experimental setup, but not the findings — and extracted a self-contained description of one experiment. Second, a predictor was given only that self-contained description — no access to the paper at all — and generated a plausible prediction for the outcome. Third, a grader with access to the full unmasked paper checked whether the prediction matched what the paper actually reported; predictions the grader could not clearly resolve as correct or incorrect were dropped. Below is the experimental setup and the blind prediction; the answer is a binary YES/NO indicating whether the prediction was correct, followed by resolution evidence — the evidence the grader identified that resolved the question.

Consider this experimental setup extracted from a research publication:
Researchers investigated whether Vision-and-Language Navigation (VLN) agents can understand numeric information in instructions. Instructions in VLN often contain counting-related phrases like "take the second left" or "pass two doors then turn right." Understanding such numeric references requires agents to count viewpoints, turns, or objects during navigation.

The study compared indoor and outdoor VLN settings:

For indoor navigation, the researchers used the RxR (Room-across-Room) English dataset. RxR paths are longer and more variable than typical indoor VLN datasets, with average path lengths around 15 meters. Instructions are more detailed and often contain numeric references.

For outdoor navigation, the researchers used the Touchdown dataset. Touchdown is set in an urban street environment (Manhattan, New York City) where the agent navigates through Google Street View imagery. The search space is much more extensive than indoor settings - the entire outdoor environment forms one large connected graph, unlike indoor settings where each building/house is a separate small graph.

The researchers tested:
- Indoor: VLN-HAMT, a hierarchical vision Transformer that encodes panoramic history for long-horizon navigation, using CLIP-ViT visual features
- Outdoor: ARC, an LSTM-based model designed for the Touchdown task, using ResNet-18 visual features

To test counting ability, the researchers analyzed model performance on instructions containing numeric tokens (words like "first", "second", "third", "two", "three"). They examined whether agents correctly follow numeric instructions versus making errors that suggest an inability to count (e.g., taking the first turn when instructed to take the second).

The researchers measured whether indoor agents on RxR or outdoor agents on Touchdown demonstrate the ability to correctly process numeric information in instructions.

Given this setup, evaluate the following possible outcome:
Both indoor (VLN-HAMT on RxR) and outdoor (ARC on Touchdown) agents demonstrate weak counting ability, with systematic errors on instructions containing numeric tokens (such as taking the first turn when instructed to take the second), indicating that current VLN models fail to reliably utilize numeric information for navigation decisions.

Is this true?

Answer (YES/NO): NO